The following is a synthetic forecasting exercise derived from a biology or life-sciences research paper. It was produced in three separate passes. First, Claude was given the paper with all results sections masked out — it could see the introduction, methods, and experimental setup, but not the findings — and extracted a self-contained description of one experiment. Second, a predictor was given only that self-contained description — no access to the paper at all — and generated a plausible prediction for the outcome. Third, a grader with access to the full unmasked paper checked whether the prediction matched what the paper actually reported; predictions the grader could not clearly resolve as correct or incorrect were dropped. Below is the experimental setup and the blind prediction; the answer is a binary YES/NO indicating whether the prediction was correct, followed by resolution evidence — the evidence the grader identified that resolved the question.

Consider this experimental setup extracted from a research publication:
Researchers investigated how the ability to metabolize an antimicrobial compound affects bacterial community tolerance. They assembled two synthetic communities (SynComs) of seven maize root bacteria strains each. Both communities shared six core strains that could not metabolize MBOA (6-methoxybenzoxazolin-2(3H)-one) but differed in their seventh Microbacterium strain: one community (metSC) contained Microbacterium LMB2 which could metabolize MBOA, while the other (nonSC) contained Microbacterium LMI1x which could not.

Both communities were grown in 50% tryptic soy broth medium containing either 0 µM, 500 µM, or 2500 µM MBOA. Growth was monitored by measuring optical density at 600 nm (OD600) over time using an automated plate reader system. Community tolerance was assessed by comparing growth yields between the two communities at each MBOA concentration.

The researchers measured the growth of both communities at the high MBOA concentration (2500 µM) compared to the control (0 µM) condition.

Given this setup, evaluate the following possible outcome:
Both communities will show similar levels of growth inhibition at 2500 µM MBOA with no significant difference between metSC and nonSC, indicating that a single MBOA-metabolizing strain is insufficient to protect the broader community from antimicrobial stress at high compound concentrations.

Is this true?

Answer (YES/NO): NO